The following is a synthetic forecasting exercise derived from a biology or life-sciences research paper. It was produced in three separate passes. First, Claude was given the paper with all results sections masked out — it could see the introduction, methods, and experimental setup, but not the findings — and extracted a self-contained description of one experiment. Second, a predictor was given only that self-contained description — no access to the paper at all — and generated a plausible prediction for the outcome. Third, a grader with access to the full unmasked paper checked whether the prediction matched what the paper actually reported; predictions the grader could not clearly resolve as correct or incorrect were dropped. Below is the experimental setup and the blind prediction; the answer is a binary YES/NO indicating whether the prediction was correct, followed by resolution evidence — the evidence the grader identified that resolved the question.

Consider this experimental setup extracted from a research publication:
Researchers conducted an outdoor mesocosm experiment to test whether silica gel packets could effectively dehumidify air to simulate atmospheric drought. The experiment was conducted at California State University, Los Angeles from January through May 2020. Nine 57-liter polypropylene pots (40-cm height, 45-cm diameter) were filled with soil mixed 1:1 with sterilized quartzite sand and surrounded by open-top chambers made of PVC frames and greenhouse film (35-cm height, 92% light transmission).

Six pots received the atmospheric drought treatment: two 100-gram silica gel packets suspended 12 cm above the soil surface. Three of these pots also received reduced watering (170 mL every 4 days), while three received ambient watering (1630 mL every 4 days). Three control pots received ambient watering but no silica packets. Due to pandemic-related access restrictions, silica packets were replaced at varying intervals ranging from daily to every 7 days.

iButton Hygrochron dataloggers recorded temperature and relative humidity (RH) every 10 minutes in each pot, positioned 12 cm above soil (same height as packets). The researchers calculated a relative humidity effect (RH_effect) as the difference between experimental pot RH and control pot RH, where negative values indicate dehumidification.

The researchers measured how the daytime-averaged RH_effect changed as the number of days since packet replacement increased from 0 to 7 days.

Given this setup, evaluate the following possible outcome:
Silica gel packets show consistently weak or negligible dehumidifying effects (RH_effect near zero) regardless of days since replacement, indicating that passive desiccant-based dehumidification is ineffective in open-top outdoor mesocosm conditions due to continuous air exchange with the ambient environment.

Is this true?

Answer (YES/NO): NO